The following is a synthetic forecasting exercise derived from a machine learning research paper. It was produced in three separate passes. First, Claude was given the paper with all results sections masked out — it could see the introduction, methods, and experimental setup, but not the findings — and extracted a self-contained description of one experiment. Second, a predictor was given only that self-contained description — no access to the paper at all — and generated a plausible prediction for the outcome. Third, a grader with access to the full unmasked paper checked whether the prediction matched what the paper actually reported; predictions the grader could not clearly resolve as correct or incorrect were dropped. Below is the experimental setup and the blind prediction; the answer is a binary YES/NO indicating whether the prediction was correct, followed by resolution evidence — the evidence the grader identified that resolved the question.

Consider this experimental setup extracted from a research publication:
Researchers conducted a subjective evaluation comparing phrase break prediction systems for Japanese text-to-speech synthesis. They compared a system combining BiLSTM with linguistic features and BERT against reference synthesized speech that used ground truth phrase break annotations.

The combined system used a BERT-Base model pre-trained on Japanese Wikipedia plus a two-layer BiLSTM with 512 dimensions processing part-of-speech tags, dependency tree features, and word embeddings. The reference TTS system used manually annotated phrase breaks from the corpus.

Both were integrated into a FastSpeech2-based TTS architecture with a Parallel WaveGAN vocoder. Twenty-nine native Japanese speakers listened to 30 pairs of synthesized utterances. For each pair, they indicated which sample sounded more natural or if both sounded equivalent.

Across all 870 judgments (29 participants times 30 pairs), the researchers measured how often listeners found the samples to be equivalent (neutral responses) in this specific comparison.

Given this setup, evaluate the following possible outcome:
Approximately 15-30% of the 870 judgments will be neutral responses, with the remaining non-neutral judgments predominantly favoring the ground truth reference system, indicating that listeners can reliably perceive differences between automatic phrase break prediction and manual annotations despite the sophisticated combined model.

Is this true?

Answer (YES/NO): NO